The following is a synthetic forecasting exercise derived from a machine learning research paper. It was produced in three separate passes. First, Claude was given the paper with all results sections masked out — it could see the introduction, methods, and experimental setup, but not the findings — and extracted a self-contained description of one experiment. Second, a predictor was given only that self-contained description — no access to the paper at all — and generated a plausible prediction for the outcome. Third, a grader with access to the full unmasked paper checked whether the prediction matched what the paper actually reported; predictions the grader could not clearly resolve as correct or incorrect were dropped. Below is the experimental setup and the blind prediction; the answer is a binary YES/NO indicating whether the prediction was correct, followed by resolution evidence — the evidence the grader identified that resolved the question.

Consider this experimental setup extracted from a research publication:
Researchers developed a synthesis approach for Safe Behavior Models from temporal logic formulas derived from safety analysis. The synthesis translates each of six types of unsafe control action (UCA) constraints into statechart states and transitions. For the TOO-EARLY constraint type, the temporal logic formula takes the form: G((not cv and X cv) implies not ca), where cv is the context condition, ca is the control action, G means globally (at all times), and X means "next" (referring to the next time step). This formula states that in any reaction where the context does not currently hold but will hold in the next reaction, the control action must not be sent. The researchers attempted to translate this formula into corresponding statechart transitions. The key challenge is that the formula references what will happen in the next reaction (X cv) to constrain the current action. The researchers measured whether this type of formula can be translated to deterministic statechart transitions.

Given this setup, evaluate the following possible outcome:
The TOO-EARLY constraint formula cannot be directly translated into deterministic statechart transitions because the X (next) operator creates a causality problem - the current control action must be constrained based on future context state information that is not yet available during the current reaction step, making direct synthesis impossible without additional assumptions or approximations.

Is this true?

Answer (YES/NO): YES